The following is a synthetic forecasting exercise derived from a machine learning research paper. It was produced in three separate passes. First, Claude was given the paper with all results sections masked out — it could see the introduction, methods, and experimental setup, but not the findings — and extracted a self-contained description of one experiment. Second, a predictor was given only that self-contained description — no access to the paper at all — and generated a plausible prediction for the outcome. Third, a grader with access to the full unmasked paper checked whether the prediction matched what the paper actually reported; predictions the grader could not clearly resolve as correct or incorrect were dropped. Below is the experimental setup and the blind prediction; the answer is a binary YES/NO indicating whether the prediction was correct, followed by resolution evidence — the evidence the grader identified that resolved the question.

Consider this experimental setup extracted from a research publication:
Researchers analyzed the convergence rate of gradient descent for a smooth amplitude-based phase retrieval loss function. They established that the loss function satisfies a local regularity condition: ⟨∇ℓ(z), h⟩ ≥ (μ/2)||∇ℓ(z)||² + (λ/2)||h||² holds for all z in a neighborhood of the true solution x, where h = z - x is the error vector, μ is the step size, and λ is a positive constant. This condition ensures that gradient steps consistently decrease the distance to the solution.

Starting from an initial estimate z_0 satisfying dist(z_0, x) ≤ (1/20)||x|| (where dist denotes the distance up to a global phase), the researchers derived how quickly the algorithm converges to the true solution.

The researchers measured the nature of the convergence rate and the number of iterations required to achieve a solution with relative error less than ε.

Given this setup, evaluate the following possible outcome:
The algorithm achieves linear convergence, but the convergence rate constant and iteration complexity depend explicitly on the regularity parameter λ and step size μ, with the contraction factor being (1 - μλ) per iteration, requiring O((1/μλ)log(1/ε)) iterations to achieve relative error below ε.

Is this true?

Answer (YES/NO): NO